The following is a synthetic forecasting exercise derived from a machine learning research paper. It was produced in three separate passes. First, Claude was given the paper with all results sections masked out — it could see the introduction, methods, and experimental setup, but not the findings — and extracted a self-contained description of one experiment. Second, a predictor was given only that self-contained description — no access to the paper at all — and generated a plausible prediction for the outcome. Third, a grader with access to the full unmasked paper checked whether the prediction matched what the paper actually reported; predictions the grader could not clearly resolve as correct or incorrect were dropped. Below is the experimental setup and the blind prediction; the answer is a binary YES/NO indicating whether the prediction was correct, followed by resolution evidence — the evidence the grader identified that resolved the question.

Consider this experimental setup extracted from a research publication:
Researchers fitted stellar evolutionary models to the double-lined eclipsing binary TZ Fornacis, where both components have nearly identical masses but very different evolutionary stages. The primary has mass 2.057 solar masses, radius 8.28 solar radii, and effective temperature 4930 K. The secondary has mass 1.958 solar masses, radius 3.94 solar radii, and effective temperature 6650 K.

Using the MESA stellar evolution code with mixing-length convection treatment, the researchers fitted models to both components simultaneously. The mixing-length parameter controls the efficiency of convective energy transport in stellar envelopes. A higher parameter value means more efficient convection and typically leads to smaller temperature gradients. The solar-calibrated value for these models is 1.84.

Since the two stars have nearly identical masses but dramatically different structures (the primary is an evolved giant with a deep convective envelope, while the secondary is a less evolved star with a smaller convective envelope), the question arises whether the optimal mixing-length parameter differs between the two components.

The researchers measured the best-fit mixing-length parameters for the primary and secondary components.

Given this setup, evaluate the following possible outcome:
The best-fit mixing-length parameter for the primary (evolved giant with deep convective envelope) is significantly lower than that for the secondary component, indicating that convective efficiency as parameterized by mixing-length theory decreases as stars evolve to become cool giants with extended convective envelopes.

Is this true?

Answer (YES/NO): NO